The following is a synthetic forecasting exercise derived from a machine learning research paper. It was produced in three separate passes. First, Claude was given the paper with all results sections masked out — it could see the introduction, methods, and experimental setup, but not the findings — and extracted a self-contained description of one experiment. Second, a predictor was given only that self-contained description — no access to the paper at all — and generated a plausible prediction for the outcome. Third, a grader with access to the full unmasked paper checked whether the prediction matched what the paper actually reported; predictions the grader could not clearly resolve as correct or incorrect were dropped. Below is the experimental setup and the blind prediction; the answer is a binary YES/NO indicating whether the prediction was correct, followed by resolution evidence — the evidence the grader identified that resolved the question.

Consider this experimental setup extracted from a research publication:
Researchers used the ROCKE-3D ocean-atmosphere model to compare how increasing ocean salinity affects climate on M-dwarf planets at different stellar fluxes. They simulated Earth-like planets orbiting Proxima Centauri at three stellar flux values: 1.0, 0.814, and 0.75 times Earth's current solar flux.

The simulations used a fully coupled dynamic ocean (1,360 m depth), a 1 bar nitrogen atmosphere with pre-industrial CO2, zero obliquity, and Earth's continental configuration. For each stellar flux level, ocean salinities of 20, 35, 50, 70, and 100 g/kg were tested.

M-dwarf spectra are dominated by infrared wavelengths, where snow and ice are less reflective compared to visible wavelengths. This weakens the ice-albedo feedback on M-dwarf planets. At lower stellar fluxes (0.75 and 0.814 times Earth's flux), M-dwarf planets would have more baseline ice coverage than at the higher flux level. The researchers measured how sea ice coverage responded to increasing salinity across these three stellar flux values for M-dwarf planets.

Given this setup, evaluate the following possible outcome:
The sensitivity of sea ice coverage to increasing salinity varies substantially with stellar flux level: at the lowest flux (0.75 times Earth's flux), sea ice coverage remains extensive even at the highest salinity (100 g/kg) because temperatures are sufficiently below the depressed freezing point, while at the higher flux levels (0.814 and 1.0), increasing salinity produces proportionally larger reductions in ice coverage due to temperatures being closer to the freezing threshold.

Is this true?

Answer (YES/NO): NO